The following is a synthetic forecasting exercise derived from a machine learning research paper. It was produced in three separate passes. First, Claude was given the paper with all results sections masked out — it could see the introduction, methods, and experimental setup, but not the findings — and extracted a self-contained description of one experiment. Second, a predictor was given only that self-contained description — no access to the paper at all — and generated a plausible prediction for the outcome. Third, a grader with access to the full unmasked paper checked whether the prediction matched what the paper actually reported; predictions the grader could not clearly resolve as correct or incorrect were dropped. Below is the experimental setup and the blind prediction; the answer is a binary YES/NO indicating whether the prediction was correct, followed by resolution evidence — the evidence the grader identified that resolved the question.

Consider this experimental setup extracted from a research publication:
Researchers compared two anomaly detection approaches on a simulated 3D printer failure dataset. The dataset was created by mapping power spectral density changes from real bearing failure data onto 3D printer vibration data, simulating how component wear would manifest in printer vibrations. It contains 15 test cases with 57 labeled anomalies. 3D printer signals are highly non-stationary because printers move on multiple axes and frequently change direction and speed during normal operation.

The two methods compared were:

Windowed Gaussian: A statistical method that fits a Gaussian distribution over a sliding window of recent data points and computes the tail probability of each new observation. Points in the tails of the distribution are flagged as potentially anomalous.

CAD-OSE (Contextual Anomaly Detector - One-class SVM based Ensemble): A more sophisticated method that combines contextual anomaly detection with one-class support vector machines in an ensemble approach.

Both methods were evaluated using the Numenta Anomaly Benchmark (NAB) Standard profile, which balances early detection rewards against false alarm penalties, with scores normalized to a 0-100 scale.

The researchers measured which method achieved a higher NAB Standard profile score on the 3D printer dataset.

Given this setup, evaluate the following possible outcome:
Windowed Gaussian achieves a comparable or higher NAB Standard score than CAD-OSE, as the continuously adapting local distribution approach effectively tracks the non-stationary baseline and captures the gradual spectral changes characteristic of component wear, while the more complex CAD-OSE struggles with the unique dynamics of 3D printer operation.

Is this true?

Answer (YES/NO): YES